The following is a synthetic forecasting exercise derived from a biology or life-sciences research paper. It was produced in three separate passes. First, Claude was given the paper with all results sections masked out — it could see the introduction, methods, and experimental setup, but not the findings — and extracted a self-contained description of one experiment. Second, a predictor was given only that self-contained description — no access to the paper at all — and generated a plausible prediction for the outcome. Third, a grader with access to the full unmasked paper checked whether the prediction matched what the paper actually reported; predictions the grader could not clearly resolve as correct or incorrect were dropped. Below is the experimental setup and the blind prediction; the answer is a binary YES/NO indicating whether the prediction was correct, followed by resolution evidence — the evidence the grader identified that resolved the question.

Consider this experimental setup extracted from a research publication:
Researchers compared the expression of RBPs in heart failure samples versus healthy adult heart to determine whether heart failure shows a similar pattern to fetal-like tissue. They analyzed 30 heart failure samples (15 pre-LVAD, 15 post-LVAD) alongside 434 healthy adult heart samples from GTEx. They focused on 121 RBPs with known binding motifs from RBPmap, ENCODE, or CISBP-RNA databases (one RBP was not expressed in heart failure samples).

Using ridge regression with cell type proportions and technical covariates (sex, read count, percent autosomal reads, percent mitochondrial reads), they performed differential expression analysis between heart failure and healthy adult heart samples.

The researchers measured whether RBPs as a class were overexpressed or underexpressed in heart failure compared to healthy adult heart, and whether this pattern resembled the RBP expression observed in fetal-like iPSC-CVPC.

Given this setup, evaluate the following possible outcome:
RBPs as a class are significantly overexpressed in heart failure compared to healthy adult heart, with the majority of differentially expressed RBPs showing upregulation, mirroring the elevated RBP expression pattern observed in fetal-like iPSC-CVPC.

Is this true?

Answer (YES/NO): YES